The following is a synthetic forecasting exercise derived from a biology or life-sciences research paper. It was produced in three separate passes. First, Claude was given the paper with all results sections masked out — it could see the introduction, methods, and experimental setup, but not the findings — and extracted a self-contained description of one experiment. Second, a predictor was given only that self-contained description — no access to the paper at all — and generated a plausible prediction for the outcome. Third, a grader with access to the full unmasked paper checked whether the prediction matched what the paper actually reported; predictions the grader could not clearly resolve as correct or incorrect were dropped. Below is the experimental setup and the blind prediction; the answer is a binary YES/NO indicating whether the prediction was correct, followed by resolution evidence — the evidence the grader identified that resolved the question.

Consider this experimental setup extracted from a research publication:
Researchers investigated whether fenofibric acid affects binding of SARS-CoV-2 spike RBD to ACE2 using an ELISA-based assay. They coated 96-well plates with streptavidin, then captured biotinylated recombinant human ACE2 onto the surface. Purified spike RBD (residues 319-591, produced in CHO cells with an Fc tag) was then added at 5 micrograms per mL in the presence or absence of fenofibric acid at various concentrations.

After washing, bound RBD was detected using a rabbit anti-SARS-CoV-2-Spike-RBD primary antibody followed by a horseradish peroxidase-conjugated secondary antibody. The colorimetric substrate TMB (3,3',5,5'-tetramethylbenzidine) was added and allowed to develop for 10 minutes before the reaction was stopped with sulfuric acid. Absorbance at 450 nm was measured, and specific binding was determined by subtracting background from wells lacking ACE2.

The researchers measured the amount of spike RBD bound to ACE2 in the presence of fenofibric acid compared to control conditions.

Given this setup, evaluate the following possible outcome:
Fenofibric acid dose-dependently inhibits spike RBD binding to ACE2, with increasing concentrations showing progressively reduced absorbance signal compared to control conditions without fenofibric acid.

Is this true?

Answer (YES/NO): NO